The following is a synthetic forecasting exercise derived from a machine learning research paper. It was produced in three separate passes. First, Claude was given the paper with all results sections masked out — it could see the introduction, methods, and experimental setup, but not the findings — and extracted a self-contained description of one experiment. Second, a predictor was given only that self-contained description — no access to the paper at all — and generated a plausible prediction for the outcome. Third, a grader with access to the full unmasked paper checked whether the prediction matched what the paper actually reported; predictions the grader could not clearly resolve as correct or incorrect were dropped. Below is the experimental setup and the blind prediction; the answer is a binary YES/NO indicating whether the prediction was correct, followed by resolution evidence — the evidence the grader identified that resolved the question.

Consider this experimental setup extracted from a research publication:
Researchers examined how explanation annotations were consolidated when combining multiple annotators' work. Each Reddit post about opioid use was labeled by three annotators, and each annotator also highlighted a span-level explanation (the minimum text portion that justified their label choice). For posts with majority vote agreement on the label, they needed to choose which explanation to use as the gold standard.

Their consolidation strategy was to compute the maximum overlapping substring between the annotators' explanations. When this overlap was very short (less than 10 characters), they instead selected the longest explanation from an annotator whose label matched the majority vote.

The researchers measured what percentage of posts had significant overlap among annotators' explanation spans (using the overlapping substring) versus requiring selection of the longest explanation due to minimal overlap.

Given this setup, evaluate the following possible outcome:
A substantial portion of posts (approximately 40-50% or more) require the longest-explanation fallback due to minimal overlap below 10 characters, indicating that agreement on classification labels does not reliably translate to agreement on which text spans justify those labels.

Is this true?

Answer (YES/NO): NO